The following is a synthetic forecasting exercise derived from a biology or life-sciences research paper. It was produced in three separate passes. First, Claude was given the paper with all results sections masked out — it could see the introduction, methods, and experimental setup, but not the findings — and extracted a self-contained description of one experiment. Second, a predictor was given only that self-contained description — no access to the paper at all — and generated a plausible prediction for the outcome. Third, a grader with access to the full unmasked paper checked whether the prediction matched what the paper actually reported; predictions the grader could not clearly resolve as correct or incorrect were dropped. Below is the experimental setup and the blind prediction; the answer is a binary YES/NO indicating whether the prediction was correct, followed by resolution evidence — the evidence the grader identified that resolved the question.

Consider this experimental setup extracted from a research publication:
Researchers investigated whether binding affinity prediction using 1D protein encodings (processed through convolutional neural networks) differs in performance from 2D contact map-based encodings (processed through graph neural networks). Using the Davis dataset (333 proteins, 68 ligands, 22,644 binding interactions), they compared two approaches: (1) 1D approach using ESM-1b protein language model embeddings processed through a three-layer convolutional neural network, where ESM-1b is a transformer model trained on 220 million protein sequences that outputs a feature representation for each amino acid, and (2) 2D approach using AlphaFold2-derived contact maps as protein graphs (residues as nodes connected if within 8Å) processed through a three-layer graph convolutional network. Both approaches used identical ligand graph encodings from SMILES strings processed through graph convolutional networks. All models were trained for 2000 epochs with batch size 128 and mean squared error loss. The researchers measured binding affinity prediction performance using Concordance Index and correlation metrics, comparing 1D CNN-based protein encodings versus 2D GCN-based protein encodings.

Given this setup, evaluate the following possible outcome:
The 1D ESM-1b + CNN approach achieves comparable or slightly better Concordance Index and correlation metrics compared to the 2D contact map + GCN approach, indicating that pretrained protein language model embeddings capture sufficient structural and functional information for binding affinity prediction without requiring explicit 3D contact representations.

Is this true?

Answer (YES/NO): YES